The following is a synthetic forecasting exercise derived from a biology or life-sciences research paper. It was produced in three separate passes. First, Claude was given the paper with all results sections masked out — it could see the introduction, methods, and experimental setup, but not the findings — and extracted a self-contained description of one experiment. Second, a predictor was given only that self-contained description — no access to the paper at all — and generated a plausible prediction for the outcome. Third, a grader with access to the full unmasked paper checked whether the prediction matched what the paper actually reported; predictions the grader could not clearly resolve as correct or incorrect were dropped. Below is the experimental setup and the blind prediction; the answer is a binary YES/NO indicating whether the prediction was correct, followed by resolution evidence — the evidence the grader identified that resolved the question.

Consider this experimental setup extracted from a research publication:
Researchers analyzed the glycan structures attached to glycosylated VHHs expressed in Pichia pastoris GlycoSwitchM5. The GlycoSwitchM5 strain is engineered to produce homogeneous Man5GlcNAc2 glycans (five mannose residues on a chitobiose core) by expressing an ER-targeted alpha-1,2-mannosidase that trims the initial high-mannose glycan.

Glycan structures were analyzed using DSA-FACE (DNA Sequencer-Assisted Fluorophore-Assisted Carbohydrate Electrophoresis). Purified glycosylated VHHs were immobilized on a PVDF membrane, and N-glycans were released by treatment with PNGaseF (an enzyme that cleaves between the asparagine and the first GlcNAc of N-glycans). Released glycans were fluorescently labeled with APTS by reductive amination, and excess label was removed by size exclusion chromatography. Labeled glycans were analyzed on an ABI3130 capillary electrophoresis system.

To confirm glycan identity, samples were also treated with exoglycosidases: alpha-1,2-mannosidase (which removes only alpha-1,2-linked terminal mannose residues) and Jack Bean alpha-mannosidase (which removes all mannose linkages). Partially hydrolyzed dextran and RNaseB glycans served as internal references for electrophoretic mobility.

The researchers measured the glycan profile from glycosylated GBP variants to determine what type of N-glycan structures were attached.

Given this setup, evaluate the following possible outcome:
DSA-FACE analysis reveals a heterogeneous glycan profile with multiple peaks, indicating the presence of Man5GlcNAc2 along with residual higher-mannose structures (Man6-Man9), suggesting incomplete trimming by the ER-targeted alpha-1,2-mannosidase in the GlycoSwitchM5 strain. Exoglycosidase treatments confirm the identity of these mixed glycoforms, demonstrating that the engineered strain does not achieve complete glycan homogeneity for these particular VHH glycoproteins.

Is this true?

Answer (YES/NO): NO